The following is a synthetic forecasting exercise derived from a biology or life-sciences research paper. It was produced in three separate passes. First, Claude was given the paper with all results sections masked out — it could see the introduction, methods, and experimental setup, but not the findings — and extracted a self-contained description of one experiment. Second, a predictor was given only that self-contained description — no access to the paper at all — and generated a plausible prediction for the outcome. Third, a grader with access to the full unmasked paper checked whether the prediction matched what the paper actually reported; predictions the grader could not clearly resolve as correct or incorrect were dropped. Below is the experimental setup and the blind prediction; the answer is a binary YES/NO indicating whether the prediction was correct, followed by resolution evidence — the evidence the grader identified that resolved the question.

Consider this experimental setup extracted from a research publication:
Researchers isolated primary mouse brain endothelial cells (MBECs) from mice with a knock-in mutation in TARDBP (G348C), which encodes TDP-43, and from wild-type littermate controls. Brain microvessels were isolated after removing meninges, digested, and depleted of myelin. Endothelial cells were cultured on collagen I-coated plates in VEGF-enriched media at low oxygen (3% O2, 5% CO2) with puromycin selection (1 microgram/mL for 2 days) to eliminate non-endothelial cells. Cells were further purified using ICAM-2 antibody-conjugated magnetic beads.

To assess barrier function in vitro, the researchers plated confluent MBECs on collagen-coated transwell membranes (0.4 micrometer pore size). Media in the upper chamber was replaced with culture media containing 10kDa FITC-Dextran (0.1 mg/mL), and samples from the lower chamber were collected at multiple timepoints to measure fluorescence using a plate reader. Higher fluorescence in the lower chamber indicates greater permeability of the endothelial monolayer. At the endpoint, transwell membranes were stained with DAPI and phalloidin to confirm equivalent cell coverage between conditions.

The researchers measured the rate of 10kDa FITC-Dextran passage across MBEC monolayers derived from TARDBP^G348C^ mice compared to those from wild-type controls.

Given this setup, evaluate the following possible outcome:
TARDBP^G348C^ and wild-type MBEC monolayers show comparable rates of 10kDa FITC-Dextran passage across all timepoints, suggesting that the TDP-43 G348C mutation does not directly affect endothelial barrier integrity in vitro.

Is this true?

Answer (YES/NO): NO